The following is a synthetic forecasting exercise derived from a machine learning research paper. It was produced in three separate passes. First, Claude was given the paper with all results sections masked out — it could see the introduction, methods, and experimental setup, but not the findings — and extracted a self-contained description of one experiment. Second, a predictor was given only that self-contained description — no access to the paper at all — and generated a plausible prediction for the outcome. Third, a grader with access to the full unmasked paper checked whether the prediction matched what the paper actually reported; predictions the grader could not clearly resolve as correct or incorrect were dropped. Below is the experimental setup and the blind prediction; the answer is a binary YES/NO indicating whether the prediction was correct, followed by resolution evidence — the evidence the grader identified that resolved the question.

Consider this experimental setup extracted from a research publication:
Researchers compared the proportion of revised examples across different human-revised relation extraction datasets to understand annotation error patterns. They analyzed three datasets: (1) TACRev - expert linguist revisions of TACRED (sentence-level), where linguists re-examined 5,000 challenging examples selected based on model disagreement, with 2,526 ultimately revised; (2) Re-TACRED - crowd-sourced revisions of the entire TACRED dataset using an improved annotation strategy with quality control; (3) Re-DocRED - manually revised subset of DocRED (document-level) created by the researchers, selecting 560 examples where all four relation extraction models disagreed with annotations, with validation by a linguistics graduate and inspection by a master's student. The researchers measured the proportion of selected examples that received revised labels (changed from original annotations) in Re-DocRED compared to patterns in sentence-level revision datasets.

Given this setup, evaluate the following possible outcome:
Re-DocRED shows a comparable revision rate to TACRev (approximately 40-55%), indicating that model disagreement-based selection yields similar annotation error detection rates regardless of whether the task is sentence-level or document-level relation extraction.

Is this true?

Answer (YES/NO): NO